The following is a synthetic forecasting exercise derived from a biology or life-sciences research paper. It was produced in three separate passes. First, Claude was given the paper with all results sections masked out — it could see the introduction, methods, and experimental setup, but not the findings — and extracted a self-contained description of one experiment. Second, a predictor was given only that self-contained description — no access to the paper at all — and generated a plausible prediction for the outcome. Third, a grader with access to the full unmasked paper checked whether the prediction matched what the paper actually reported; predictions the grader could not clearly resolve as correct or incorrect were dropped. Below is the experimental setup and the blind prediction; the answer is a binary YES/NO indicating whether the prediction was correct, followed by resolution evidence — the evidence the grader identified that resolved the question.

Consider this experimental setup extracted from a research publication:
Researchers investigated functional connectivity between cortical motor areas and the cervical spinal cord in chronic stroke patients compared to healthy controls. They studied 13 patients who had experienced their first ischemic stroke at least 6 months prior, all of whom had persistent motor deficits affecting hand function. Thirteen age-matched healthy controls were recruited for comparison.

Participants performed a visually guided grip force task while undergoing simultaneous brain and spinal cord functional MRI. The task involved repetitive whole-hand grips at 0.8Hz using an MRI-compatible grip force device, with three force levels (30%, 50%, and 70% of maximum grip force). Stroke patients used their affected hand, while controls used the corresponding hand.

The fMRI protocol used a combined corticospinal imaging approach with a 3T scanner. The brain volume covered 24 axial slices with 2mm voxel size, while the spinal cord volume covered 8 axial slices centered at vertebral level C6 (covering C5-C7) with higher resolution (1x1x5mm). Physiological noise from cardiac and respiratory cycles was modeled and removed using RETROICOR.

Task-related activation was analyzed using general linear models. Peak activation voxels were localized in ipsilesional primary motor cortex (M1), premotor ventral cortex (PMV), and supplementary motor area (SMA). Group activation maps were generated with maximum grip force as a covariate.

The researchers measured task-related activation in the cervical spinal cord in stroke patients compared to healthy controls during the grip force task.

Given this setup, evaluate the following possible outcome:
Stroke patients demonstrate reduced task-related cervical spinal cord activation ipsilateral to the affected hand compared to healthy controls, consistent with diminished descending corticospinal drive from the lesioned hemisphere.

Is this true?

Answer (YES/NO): NO